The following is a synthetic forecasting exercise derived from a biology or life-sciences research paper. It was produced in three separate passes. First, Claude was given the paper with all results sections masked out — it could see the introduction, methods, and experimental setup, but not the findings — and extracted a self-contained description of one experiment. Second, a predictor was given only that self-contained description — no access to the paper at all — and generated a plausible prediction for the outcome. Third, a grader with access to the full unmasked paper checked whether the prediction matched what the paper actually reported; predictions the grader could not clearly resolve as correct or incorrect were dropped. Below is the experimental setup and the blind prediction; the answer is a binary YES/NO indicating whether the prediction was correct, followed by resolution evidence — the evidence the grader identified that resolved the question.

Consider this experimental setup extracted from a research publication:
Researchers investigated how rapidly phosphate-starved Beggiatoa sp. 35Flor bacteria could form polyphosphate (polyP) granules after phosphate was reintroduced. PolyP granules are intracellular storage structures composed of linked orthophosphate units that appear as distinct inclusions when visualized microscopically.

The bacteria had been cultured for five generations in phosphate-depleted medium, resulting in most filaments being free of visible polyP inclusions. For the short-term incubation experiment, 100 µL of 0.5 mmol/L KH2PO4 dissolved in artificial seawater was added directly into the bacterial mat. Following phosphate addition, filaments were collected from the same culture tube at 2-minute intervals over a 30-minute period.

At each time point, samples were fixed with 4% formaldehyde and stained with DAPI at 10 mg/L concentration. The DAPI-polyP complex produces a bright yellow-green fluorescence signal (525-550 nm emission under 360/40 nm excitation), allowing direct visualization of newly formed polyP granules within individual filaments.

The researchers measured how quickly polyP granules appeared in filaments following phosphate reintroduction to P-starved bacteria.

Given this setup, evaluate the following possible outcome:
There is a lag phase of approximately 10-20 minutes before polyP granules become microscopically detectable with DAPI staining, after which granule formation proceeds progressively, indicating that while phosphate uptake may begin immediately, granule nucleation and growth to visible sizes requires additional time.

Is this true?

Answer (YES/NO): NO